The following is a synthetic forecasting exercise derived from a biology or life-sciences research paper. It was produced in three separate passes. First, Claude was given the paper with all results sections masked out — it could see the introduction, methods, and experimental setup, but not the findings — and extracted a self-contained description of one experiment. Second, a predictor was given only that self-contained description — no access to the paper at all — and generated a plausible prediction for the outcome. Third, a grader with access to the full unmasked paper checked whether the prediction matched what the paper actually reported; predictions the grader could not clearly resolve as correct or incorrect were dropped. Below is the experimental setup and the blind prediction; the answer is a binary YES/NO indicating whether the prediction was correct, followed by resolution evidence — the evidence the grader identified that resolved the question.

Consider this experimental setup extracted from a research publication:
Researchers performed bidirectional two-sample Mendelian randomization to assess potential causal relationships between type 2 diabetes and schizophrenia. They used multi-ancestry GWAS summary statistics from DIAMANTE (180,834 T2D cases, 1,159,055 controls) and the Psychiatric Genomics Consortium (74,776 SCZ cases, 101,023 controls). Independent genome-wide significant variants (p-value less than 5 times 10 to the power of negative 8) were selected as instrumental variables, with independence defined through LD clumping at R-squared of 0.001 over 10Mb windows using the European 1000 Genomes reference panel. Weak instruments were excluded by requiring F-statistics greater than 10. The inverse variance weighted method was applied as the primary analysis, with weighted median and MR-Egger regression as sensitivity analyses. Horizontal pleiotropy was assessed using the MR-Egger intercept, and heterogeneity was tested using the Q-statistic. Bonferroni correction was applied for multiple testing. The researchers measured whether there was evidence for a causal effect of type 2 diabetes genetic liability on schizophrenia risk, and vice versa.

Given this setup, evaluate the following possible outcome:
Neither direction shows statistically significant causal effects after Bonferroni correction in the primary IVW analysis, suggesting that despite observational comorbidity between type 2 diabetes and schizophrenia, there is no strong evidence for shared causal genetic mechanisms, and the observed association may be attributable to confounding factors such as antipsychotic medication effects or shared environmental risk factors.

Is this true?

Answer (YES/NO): YES